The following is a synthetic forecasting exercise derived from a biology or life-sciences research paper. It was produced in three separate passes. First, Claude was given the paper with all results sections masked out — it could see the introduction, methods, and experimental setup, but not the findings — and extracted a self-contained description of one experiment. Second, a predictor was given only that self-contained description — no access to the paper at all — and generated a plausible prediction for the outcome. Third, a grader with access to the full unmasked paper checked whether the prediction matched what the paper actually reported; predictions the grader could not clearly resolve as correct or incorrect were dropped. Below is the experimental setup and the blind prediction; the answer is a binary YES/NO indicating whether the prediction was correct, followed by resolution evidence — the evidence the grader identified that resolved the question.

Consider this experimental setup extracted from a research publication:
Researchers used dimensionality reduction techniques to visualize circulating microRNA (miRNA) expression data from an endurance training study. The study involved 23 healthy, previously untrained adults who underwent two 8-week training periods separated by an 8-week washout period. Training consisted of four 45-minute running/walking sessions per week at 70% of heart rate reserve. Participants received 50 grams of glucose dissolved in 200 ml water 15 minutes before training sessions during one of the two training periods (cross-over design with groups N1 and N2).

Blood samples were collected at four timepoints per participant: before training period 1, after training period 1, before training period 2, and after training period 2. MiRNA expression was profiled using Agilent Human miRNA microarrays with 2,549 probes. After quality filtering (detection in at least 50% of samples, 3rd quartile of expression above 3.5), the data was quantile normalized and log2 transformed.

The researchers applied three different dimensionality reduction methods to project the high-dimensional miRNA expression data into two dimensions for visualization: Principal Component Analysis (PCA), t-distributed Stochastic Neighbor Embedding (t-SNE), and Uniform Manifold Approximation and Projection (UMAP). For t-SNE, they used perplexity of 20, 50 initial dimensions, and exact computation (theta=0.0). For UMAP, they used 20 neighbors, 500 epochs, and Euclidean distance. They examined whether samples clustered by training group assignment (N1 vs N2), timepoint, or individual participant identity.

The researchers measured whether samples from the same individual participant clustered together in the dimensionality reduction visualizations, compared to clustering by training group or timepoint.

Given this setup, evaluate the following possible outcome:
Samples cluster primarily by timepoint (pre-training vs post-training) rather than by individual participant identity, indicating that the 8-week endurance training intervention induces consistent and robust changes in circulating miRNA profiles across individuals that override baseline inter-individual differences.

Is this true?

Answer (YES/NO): YES